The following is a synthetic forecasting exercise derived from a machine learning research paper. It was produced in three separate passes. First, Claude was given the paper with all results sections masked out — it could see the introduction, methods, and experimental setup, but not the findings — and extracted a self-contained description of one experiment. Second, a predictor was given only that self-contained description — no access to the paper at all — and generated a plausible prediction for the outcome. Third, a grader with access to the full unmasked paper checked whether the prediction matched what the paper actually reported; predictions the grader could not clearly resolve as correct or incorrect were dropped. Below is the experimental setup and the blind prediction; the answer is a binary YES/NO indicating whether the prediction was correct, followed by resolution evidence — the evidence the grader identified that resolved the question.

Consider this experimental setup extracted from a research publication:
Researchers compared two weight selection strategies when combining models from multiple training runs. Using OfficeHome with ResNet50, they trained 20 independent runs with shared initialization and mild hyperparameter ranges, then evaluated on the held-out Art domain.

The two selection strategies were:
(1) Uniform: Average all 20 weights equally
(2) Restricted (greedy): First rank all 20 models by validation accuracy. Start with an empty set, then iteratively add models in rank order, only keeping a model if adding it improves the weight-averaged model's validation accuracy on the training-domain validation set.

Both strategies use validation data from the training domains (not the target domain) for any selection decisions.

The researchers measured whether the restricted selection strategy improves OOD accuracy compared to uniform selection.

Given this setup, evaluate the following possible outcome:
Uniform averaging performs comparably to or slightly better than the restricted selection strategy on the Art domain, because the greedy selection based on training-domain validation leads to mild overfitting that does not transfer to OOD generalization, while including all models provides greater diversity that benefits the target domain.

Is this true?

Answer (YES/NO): YES